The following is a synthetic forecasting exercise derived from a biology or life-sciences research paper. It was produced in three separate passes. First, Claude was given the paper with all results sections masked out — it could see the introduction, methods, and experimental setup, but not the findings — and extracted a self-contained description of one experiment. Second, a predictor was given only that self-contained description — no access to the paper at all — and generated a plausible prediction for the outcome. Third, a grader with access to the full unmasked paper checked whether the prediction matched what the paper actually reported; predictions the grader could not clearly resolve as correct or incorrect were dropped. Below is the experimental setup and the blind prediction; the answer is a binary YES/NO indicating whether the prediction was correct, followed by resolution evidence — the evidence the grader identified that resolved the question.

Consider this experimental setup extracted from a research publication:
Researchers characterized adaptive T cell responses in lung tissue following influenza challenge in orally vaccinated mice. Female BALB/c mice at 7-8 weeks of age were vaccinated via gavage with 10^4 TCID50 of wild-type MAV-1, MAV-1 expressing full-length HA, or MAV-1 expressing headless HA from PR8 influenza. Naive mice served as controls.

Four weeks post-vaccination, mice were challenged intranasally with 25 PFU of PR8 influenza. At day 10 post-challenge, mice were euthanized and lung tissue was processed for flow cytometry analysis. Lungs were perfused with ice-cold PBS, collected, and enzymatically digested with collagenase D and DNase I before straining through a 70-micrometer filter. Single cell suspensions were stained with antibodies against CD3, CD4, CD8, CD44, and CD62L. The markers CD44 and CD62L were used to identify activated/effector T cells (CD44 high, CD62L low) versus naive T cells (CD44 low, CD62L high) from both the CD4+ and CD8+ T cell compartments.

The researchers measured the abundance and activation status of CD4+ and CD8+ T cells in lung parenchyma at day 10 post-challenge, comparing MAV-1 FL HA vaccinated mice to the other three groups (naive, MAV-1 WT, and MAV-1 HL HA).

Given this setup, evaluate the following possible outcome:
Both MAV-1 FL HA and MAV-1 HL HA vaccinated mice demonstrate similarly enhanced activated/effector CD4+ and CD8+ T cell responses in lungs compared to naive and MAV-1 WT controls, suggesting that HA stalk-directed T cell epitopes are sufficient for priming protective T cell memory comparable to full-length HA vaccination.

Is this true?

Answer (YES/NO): NO